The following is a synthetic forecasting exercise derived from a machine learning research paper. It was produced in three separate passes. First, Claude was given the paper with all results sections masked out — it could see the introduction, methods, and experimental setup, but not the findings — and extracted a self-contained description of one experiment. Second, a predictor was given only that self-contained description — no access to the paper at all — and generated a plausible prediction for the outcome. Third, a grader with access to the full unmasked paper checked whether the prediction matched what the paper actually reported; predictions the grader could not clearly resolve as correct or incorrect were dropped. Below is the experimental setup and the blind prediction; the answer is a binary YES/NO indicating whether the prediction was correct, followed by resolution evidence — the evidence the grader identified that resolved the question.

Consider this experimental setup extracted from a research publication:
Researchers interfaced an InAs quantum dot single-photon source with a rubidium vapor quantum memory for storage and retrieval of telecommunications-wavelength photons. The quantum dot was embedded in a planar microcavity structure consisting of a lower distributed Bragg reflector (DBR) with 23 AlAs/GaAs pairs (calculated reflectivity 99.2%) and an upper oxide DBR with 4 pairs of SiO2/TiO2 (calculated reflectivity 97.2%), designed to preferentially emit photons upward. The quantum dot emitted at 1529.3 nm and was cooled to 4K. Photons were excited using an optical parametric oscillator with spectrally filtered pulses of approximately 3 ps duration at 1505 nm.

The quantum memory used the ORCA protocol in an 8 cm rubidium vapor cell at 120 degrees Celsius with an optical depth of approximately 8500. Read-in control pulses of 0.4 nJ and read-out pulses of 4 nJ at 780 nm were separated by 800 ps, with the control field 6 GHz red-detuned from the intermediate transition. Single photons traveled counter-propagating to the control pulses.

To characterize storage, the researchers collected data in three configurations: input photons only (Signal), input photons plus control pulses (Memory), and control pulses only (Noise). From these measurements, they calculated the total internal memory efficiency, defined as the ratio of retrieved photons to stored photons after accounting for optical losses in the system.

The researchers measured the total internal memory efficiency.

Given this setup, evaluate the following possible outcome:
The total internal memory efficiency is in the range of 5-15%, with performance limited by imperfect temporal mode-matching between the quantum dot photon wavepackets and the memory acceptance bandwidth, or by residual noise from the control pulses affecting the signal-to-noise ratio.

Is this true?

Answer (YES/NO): YES